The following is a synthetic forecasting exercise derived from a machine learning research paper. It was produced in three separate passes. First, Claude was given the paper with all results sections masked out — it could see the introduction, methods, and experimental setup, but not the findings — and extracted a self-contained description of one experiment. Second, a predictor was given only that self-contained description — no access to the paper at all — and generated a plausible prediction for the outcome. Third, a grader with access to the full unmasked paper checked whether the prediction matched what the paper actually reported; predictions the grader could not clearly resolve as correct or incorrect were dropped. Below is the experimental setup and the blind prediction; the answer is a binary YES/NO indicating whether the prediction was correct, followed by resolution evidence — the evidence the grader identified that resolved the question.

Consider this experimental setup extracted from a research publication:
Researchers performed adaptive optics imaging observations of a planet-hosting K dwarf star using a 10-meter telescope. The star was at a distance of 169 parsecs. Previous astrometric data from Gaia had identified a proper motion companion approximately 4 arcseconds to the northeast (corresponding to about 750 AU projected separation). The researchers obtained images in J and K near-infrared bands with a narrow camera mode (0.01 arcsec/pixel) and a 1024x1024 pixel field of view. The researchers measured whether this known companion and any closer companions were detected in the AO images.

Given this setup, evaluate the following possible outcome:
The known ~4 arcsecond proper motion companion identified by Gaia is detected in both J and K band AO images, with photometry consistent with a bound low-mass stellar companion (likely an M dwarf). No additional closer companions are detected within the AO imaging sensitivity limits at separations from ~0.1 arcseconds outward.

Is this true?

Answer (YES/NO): NO